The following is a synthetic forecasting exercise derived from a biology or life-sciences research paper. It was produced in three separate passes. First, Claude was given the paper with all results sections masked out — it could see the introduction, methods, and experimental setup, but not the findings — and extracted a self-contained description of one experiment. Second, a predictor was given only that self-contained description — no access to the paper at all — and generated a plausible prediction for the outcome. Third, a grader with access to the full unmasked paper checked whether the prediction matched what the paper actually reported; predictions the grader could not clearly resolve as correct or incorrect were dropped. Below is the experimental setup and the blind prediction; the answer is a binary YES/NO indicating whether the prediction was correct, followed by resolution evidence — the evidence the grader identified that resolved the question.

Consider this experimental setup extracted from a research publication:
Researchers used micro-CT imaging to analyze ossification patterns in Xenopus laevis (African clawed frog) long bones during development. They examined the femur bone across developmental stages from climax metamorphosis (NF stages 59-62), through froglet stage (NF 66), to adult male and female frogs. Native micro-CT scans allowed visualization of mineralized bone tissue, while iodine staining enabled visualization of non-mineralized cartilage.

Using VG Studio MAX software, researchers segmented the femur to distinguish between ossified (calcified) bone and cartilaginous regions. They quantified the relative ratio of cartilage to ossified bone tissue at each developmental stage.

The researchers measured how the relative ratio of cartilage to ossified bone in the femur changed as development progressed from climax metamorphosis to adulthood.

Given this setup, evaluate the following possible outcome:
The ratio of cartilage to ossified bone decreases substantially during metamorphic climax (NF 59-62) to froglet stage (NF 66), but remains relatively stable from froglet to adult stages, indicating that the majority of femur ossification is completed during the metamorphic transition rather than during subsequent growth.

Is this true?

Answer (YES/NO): NO